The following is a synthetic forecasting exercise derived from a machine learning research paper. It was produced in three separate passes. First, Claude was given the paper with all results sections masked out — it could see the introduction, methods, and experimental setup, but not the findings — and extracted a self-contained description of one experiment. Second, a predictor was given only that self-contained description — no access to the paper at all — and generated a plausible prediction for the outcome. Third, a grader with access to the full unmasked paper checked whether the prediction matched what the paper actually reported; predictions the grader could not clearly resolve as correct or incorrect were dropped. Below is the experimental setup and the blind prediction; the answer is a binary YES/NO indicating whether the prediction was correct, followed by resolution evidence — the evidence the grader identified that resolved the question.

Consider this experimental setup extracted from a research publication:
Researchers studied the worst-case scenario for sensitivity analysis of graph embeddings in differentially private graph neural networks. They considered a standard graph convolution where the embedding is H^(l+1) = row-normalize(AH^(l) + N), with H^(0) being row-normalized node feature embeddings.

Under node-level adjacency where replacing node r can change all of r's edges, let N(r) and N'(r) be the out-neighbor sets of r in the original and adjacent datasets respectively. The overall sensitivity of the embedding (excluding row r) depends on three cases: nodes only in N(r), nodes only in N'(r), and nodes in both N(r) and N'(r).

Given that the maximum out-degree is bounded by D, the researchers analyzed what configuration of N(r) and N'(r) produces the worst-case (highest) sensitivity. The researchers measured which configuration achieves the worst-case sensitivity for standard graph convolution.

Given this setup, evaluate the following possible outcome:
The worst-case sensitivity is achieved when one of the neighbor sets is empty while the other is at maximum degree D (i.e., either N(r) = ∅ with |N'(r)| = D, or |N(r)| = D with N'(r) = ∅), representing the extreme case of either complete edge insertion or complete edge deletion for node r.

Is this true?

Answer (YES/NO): NO